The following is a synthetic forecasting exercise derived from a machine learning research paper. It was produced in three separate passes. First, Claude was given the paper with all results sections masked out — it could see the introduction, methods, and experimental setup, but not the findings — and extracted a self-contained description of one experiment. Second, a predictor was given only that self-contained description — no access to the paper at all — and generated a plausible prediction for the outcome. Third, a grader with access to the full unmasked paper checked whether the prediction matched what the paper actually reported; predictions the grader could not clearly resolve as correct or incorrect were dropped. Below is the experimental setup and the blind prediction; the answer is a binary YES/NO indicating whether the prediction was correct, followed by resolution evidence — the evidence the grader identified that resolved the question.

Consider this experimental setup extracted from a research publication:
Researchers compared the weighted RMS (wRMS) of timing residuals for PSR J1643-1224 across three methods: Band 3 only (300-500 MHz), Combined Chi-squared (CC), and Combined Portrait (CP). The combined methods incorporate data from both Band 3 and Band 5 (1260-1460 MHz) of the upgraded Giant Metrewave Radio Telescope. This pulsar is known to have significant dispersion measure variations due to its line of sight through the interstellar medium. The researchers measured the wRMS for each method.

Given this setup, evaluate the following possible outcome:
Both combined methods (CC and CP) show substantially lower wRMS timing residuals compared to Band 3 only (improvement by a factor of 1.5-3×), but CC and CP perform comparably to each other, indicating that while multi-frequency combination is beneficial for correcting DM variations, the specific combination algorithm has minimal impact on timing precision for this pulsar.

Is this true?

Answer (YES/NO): NO